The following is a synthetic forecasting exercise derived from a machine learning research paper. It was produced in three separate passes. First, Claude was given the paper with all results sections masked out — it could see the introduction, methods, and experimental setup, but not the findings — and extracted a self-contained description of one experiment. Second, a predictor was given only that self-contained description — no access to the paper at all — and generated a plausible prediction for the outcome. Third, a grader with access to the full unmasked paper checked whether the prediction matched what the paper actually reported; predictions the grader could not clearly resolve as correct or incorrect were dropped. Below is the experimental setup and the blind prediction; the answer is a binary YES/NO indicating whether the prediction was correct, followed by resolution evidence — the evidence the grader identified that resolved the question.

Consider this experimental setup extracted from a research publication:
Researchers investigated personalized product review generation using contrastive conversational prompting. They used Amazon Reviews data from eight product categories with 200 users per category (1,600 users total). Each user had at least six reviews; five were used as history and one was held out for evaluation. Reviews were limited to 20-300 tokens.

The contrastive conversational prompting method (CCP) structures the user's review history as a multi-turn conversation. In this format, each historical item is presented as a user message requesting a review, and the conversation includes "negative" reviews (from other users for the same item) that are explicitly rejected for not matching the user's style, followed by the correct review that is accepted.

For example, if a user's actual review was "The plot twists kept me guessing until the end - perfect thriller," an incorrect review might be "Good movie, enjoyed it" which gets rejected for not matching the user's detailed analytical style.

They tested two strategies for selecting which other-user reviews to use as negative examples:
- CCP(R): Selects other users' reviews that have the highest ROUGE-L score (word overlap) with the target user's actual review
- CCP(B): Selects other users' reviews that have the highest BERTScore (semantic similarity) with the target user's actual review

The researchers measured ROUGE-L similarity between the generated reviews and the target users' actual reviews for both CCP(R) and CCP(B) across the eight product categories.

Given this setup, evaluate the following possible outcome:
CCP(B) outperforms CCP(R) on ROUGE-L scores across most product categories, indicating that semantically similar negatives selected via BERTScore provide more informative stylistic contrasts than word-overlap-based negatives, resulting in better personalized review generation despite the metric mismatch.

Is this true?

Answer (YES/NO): NO